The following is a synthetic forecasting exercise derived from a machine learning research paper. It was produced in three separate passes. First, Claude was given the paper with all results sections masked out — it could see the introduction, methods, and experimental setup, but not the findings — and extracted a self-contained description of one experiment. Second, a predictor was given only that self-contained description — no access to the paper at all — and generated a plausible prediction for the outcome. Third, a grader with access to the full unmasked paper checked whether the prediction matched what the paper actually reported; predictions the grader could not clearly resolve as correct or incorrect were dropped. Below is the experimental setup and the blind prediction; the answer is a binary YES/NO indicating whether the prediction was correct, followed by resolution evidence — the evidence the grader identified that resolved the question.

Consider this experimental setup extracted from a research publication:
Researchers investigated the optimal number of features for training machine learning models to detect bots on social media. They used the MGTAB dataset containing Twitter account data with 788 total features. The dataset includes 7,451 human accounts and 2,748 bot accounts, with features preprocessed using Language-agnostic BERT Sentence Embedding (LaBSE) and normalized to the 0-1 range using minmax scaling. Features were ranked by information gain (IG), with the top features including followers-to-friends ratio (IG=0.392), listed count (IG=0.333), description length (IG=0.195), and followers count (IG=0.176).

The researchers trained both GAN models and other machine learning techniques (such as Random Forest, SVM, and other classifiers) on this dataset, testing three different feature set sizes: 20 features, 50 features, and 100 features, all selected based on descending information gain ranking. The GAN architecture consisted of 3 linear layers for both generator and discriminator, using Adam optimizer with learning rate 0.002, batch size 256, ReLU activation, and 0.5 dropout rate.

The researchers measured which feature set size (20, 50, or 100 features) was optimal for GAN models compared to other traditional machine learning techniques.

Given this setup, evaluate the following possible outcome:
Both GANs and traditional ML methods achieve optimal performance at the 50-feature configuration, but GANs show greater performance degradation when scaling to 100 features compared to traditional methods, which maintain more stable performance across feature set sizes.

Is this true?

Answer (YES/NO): NO